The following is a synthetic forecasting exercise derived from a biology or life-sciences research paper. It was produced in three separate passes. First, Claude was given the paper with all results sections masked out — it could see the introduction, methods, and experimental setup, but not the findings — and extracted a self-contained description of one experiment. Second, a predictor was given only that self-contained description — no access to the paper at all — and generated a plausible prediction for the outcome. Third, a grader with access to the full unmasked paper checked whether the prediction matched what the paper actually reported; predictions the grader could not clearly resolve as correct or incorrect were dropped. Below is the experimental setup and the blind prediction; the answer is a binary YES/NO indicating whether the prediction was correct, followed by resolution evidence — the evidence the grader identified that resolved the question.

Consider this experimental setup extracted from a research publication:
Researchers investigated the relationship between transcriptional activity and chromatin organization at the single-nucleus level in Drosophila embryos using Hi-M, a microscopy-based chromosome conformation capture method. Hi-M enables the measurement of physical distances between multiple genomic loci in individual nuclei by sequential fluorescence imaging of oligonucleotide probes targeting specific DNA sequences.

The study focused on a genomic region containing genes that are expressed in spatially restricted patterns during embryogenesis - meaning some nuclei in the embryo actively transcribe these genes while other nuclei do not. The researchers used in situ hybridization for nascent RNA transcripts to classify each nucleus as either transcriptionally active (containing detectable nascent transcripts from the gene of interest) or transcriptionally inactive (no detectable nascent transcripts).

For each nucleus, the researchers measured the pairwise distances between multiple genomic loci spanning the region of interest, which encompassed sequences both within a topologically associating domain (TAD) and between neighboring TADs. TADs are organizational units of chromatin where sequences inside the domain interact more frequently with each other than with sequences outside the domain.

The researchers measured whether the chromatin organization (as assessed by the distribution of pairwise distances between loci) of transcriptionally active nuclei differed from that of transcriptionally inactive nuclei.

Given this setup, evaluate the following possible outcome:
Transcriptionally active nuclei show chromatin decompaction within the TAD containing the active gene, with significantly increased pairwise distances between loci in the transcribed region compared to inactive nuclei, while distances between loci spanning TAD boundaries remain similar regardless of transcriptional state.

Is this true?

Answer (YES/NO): NO